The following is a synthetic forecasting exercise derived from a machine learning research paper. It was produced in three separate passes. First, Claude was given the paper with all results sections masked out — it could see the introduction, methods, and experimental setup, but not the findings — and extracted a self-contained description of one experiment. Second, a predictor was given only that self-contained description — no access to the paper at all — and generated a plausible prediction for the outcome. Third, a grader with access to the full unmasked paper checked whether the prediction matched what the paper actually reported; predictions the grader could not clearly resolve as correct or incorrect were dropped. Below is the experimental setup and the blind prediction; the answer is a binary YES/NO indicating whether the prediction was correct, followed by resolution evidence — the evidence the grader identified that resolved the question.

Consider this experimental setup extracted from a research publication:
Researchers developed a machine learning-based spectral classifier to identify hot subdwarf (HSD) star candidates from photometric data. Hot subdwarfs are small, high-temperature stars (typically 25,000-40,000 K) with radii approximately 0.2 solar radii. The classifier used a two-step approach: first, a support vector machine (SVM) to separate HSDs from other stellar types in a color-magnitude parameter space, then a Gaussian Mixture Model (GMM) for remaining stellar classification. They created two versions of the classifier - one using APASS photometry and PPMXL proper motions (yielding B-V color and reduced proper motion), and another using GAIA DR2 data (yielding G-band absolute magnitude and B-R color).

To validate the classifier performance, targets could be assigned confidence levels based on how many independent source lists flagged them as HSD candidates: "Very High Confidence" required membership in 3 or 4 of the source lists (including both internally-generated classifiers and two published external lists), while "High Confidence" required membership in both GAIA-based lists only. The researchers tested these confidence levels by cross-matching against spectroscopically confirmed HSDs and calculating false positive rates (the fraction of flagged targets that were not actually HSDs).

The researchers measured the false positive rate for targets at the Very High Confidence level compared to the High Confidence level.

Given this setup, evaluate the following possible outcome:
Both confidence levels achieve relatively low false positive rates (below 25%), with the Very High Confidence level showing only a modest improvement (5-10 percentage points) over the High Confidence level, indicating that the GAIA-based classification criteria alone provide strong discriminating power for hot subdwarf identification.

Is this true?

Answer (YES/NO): NO